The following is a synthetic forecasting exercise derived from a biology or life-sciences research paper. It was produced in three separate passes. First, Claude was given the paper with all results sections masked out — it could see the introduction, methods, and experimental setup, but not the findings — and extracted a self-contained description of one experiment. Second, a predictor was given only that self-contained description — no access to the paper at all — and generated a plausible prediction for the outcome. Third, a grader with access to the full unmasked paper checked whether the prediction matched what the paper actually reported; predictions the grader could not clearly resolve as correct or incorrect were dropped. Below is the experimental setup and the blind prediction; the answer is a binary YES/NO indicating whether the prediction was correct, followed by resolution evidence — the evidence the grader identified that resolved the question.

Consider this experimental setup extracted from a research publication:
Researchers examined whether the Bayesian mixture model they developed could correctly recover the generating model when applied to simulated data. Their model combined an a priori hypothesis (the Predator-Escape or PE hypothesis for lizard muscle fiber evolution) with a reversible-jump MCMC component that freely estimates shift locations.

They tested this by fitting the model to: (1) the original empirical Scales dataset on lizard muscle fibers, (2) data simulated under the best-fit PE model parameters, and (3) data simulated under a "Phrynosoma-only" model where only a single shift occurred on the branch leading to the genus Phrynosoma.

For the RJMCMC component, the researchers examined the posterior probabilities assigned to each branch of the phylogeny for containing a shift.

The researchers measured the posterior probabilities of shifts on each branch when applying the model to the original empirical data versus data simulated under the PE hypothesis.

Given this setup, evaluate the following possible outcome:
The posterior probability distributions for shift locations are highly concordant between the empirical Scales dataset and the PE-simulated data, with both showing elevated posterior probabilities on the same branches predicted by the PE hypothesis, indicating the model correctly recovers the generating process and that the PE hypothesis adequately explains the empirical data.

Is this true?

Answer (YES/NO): NO